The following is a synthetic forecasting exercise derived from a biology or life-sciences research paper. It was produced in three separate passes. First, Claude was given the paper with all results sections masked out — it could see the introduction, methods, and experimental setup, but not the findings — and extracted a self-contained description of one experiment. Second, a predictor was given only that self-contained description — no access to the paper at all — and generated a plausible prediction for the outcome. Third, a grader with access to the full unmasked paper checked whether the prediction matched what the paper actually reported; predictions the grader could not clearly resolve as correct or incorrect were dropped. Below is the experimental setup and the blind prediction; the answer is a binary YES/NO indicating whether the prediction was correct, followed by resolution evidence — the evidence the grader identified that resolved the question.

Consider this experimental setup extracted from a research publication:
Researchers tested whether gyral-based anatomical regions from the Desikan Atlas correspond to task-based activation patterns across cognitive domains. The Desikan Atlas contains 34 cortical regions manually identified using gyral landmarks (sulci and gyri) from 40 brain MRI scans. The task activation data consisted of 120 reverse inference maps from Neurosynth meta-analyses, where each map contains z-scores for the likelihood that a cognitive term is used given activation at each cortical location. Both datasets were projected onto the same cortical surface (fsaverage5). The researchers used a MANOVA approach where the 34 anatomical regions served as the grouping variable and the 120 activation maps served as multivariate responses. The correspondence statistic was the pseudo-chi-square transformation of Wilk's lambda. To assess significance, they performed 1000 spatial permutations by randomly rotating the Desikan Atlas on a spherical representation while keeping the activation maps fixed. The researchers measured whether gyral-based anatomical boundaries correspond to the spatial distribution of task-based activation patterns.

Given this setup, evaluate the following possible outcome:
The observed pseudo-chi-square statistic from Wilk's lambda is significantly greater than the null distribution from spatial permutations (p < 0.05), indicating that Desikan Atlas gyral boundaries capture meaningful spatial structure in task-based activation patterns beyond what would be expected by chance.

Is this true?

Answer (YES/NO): YES